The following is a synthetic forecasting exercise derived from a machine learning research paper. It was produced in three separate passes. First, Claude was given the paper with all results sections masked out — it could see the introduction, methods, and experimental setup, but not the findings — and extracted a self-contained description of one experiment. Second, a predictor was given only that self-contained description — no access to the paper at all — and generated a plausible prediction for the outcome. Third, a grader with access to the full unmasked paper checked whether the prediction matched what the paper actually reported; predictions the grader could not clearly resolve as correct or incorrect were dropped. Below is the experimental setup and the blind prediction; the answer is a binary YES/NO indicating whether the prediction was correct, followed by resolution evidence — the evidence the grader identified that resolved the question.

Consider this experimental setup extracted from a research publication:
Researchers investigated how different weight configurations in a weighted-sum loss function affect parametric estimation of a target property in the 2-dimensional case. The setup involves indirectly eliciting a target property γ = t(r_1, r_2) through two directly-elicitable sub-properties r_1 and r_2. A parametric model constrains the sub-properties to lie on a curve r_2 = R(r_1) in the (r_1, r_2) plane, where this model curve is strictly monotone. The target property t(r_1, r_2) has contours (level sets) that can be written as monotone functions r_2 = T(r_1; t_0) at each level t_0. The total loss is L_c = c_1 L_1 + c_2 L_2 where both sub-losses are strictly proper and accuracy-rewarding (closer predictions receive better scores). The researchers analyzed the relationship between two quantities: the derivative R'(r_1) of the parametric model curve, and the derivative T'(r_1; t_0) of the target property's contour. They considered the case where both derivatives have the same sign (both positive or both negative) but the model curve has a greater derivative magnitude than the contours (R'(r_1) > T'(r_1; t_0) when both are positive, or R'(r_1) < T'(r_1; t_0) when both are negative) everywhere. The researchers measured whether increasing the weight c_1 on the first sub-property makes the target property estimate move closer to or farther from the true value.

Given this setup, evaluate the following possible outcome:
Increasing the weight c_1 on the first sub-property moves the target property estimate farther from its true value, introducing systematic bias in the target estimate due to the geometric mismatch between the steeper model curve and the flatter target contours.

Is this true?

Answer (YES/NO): YES